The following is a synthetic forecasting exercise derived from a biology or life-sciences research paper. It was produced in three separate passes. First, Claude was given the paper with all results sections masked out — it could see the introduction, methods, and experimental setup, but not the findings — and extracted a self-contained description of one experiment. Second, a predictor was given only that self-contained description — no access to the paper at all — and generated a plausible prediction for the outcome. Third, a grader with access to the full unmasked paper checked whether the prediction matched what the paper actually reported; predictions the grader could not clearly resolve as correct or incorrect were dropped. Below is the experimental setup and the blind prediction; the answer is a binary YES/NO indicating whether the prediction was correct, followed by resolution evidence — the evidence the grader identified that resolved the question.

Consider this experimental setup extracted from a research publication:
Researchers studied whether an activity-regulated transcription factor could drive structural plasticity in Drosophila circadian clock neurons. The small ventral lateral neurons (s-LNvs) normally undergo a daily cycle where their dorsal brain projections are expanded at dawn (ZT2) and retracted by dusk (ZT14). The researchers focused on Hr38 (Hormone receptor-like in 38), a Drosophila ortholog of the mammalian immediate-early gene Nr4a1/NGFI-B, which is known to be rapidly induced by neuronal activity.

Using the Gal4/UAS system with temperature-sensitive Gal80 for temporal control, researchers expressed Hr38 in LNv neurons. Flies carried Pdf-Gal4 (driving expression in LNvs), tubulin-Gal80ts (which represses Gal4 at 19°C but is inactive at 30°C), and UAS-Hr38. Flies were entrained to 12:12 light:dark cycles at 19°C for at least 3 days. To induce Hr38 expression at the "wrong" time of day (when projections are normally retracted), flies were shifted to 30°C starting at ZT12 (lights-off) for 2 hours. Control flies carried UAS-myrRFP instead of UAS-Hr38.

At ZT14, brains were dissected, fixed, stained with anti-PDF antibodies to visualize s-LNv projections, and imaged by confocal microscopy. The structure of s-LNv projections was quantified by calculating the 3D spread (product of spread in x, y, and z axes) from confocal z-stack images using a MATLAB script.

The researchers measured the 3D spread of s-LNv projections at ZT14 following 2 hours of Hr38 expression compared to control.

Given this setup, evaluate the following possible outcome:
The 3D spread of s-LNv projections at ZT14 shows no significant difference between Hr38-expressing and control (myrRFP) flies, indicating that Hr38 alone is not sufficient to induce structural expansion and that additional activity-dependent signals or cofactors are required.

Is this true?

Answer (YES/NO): NO